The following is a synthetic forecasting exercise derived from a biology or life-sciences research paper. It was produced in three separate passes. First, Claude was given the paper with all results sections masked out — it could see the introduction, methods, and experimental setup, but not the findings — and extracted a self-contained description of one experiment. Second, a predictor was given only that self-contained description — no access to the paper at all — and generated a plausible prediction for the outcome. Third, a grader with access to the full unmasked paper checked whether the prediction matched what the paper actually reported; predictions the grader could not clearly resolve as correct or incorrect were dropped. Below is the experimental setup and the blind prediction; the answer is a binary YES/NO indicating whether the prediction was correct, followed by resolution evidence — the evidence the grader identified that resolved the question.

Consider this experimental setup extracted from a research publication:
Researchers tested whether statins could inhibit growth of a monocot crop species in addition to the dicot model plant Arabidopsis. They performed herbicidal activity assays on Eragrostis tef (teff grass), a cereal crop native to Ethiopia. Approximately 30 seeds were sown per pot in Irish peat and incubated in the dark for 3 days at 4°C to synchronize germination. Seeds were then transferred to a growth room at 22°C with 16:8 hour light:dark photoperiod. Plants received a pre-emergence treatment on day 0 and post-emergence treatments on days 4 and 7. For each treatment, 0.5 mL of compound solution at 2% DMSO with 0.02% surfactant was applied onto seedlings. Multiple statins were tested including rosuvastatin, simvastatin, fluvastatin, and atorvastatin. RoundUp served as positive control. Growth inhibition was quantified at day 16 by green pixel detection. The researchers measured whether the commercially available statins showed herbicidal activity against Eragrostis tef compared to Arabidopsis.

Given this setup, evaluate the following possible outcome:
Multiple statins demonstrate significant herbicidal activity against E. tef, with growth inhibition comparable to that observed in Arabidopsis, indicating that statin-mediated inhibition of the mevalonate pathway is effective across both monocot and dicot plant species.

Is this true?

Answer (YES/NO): NO